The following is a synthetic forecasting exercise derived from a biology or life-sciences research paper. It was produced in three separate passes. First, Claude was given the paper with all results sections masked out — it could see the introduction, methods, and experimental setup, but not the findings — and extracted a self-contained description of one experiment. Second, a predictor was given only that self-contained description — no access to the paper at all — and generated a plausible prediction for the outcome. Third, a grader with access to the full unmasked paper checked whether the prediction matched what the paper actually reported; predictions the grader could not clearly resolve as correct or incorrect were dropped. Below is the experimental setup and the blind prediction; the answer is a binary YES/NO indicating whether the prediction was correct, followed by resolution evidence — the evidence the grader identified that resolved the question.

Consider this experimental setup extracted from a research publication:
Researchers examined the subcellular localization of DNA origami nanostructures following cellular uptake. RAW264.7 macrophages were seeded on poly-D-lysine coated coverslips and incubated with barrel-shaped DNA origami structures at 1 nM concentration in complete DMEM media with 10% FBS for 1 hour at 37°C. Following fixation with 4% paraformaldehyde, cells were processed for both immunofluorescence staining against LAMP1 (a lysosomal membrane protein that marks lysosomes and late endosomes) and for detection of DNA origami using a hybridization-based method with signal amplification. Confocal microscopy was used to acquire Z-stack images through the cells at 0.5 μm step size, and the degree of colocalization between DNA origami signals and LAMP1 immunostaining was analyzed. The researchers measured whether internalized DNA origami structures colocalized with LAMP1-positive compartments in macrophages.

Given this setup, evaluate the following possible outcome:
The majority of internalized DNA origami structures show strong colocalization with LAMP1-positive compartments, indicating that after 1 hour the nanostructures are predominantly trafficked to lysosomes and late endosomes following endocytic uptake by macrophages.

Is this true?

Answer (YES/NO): YES